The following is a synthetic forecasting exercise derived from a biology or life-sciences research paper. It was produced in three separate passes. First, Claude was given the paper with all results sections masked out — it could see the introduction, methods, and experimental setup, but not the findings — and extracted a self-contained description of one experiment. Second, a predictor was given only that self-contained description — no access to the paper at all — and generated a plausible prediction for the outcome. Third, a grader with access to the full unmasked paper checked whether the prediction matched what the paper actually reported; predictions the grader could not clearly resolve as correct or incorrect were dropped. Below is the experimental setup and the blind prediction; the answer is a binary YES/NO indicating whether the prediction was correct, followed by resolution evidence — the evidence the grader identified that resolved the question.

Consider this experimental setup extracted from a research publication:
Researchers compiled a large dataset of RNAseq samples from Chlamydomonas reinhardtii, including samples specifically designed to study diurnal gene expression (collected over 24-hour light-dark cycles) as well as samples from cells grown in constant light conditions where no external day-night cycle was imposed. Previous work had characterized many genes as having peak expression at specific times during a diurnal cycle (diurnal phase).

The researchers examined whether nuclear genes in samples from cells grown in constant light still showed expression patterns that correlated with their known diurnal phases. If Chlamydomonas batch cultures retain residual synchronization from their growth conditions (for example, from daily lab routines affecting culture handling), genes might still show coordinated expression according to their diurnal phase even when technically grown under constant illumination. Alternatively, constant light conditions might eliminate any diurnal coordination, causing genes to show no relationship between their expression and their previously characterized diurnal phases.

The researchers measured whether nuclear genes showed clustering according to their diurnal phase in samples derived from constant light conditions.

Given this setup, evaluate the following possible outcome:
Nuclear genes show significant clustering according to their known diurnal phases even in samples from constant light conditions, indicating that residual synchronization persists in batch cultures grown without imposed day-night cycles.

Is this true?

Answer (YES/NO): YES